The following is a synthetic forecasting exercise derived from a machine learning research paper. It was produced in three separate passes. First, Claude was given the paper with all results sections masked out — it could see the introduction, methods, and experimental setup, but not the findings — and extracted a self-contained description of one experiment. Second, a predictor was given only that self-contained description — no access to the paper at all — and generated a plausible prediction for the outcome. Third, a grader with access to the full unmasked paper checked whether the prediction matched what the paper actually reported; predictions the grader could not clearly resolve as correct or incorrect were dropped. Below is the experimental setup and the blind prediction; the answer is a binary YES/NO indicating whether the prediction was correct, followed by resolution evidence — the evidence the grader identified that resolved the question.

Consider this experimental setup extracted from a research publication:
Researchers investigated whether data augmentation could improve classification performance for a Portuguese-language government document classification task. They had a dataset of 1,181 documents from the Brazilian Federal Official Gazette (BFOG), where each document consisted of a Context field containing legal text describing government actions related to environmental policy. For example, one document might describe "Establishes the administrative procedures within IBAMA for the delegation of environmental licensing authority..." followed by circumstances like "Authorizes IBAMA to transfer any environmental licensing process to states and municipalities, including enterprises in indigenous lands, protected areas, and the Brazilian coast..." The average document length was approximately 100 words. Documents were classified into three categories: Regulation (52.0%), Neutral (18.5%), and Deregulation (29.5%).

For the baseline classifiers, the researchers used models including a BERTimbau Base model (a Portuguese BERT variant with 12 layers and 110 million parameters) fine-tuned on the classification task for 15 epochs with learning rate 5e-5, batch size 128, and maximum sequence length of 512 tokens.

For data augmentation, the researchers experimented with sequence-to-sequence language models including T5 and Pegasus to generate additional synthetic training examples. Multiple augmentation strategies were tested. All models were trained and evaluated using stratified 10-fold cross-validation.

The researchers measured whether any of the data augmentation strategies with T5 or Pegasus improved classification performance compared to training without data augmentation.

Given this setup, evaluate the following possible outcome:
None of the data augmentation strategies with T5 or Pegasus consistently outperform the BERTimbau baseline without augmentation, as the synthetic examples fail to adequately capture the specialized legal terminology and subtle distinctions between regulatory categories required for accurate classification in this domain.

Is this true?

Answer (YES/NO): YES